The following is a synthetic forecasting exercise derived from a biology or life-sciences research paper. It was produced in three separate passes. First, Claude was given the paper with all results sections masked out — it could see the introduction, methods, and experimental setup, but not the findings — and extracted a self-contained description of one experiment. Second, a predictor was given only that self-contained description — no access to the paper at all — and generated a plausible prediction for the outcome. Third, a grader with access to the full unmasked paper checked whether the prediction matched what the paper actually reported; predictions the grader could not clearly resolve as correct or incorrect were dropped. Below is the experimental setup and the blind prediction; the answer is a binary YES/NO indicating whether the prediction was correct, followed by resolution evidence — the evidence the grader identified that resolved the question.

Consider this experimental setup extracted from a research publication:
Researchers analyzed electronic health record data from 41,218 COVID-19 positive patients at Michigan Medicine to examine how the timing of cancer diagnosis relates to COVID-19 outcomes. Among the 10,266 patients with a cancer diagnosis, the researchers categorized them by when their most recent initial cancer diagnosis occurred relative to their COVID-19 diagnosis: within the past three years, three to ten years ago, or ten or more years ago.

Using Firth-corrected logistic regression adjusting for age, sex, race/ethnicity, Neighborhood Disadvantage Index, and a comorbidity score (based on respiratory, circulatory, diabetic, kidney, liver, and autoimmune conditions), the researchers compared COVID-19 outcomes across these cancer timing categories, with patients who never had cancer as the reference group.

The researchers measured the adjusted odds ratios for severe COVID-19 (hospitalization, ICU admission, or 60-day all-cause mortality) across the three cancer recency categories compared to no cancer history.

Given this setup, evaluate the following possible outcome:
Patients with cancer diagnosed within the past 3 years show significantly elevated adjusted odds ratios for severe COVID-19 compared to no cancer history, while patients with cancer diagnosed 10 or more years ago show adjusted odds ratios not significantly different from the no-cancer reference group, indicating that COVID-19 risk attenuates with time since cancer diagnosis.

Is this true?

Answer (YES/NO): YES